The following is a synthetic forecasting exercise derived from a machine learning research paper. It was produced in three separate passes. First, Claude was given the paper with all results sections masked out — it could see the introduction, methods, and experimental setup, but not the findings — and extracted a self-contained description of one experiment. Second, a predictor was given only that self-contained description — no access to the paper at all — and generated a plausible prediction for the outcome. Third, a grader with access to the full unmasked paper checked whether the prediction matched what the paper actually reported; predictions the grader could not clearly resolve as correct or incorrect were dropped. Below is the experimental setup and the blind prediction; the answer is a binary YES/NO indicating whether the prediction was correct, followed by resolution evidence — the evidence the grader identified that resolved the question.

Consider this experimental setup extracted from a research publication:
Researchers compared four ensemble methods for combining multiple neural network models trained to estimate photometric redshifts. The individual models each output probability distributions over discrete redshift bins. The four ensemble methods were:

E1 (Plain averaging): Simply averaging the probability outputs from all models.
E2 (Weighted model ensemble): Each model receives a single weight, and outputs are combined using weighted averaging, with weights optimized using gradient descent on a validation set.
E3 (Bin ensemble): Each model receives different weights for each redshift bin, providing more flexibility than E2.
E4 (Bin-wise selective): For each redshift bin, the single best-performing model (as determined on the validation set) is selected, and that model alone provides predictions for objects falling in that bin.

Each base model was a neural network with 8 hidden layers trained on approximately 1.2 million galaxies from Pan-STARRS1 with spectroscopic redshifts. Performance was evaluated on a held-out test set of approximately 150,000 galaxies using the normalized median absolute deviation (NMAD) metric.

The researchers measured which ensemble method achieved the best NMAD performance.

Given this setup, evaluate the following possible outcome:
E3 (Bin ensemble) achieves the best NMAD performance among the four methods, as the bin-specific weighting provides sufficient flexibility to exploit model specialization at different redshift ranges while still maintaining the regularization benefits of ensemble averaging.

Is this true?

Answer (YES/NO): YES